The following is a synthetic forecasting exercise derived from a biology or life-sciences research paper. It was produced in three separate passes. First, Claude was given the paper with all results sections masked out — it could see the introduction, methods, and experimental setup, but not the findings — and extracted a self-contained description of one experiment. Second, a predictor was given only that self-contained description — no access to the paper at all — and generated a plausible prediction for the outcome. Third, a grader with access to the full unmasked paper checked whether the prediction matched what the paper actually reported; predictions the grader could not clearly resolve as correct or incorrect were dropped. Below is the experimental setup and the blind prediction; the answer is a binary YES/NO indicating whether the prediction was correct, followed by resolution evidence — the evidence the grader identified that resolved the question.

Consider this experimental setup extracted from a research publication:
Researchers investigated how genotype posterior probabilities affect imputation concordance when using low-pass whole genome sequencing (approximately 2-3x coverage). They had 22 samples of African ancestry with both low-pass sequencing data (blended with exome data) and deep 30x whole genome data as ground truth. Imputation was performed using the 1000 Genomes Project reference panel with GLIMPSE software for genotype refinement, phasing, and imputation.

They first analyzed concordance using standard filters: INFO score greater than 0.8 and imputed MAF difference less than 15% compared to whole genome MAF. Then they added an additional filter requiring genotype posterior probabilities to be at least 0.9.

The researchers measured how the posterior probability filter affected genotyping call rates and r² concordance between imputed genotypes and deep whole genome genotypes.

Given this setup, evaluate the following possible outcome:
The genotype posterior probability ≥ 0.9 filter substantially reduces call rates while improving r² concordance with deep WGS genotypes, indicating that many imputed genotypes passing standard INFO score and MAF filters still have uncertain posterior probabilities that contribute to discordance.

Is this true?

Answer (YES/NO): NO